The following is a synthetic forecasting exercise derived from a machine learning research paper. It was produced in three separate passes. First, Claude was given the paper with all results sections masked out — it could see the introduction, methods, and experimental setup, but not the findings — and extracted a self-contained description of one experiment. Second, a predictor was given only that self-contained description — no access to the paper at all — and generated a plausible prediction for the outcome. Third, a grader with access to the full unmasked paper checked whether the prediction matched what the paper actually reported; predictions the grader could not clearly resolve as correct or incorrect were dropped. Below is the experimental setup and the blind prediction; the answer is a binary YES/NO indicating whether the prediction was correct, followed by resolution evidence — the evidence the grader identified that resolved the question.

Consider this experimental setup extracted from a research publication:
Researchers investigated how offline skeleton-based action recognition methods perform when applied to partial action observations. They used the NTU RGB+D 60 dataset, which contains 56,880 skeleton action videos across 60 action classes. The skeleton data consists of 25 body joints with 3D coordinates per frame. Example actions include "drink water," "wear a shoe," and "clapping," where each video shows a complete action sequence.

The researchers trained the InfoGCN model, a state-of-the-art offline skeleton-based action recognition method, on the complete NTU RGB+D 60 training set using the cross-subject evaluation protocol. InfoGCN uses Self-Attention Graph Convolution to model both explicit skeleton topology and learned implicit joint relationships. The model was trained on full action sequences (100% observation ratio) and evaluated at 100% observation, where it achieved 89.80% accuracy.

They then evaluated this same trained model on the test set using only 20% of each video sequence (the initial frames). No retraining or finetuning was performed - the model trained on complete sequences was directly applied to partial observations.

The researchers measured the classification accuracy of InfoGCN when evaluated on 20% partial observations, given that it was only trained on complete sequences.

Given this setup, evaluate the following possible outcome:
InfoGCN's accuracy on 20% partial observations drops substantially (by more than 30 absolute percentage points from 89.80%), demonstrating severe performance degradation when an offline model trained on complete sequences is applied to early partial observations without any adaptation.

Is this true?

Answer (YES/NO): YES